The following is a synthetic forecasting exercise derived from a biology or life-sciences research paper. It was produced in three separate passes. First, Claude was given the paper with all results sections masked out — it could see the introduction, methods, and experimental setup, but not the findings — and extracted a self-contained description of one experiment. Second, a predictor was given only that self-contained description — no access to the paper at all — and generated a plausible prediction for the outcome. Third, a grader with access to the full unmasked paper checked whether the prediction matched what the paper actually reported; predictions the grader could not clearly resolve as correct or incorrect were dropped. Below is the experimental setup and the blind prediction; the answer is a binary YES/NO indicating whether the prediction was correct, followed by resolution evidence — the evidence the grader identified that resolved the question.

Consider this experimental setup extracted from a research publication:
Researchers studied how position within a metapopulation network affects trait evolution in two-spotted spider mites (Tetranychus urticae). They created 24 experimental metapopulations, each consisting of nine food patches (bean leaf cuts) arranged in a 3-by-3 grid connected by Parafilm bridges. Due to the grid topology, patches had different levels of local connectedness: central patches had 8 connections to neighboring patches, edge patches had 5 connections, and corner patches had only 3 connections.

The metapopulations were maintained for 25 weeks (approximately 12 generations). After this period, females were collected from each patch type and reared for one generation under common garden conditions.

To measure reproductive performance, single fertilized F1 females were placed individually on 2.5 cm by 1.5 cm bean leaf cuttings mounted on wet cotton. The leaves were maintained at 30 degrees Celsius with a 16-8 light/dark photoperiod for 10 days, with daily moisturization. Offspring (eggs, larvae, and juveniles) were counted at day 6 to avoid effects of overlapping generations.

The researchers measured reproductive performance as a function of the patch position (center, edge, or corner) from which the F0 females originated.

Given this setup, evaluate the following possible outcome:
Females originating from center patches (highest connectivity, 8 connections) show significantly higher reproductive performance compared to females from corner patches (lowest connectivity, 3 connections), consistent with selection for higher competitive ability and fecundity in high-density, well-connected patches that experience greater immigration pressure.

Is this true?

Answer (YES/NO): NO